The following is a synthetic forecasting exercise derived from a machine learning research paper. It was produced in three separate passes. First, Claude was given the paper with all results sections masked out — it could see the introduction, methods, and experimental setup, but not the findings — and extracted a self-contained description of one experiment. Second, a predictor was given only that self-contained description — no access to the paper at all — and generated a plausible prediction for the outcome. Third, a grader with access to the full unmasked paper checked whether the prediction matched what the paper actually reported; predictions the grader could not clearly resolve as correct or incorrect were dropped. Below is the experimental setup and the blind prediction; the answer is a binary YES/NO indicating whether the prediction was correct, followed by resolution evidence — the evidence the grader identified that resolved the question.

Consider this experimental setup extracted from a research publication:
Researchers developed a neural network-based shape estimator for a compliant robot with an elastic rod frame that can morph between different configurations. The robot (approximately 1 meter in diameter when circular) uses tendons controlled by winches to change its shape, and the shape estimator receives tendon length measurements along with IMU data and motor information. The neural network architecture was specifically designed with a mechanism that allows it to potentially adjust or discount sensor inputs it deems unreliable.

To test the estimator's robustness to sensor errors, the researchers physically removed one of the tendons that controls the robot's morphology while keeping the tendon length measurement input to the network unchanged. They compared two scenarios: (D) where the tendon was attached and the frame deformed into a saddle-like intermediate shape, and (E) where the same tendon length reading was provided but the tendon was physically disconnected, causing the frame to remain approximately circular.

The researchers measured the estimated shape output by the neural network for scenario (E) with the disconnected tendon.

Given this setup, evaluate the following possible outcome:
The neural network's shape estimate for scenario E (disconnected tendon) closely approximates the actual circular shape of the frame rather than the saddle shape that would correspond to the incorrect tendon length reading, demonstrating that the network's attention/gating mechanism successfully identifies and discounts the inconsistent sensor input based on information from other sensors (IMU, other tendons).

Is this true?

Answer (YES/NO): YES